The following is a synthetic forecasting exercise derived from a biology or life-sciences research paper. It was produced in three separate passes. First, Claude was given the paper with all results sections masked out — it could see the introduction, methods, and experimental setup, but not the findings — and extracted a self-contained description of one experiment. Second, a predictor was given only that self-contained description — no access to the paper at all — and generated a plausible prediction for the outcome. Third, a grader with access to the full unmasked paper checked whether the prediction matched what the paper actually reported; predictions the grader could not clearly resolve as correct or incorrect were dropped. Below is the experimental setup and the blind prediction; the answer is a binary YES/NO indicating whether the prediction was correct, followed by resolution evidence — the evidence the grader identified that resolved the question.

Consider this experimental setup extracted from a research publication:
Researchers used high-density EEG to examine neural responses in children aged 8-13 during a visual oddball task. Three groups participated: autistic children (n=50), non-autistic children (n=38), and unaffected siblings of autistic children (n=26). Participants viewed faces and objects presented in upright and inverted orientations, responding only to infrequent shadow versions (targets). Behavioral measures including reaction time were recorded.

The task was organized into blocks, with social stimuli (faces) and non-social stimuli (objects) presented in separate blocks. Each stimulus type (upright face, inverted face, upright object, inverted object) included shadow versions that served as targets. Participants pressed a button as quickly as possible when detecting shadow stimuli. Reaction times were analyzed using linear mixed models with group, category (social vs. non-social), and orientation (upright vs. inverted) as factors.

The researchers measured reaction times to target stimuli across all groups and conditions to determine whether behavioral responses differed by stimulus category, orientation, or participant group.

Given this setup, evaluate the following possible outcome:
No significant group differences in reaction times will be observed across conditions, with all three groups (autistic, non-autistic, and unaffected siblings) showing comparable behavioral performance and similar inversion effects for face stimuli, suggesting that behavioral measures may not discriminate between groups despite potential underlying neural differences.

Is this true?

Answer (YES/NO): YES